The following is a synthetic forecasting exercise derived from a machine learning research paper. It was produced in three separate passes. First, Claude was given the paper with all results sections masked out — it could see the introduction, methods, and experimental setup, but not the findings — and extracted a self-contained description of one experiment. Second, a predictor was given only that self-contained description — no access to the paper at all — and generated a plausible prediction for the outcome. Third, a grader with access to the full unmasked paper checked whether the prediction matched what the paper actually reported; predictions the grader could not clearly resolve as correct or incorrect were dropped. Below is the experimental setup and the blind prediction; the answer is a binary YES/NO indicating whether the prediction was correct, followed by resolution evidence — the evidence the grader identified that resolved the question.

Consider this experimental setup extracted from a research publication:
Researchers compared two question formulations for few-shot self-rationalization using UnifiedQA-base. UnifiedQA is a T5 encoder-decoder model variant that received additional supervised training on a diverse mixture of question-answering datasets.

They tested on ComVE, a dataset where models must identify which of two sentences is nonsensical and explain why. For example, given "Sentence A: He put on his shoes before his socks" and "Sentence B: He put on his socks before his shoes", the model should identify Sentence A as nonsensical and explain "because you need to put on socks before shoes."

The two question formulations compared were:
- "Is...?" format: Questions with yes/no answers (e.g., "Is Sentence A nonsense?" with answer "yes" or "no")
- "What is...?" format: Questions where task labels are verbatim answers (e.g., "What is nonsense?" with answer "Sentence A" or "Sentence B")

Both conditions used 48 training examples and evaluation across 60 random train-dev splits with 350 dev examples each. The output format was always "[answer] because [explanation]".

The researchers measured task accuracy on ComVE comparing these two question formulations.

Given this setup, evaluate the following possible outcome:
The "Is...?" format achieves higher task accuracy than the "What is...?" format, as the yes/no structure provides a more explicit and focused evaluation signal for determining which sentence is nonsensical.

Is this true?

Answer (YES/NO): NO